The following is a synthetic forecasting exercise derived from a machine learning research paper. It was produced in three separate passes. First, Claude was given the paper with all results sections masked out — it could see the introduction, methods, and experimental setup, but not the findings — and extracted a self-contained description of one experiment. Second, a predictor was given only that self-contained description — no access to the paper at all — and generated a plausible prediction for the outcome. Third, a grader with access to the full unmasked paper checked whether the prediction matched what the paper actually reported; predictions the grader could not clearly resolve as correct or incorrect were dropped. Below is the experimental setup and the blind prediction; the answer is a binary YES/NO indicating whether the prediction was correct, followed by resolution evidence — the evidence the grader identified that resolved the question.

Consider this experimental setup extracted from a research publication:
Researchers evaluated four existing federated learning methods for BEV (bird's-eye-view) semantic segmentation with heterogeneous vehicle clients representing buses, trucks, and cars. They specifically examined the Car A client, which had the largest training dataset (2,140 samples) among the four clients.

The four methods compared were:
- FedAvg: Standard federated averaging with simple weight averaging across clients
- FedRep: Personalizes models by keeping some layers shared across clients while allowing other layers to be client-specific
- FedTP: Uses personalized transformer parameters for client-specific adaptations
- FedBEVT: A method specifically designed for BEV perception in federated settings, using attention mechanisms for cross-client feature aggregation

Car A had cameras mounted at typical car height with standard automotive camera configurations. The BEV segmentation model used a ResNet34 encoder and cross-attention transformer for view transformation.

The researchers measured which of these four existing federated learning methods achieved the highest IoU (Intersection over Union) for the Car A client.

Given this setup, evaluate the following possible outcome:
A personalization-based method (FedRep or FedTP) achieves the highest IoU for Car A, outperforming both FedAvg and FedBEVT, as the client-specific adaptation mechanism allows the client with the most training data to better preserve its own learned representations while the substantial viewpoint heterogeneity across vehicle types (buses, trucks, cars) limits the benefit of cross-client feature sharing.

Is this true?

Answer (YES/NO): YES